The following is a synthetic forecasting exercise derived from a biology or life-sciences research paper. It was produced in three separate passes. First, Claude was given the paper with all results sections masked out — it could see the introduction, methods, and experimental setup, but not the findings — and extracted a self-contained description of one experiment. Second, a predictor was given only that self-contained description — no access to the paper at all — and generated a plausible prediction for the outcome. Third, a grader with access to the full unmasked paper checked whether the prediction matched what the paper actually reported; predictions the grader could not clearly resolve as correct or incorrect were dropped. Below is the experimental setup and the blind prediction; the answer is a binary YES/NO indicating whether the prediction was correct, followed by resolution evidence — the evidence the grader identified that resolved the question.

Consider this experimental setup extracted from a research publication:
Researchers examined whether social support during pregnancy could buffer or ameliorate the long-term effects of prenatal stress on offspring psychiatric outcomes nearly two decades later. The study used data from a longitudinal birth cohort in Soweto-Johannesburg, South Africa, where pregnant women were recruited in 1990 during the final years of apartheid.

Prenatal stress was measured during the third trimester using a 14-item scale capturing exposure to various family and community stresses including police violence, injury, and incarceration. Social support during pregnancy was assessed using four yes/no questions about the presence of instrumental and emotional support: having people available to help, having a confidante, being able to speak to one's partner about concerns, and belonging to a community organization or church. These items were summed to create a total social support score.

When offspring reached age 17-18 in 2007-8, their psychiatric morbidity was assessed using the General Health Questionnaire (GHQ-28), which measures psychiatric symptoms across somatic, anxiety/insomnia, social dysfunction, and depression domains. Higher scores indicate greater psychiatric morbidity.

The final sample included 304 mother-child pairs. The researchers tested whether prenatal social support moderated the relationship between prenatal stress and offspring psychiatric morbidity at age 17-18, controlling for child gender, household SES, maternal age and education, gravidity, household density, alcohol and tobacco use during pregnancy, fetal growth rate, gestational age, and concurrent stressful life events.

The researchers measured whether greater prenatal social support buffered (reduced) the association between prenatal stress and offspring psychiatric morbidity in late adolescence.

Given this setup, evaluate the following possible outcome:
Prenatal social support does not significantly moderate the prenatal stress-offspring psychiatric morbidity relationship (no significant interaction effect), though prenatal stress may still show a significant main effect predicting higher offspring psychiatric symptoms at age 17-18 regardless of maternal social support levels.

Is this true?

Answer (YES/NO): YES